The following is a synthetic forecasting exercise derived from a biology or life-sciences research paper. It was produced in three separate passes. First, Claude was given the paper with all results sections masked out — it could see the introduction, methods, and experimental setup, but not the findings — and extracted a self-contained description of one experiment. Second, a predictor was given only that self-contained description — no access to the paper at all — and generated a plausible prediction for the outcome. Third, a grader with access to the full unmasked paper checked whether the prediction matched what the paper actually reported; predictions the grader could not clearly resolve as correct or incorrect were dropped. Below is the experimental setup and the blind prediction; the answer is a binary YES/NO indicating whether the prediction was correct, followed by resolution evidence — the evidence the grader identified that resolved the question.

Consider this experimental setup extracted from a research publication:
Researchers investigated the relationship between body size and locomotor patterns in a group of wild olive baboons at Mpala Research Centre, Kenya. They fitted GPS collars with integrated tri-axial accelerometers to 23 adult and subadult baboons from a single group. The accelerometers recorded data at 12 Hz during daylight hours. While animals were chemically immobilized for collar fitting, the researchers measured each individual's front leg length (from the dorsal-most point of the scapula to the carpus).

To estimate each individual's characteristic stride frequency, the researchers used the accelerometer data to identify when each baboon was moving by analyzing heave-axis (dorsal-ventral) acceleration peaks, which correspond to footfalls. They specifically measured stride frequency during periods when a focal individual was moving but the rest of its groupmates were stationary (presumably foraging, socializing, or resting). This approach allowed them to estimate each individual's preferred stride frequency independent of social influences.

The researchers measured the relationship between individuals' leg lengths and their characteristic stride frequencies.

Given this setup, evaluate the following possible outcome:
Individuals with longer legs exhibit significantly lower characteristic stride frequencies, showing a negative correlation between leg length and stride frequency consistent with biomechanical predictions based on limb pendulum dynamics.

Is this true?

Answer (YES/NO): YES